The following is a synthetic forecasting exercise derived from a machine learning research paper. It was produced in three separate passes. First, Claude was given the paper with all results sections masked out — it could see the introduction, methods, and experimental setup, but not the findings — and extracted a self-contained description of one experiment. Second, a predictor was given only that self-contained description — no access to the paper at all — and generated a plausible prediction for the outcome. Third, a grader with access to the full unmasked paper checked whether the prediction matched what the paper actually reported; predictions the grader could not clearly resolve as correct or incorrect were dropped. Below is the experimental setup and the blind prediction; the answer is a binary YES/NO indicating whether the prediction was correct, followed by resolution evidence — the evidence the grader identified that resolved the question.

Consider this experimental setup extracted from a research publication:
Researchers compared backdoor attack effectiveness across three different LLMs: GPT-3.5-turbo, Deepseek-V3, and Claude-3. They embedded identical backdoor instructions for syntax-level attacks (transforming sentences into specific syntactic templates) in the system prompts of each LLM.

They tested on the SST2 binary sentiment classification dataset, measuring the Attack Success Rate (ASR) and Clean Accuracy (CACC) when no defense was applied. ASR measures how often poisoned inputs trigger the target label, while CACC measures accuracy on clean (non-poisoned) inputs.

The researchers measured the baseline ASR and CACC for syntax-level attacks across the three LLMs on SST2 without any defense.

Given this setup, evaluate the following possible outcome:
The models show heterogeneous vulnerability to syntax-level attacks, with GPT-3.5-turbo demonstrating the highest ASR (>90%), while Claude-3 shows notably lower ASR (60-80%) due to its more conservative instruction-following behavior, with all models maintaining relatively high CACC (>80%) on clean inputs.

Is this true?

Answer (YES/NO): NO